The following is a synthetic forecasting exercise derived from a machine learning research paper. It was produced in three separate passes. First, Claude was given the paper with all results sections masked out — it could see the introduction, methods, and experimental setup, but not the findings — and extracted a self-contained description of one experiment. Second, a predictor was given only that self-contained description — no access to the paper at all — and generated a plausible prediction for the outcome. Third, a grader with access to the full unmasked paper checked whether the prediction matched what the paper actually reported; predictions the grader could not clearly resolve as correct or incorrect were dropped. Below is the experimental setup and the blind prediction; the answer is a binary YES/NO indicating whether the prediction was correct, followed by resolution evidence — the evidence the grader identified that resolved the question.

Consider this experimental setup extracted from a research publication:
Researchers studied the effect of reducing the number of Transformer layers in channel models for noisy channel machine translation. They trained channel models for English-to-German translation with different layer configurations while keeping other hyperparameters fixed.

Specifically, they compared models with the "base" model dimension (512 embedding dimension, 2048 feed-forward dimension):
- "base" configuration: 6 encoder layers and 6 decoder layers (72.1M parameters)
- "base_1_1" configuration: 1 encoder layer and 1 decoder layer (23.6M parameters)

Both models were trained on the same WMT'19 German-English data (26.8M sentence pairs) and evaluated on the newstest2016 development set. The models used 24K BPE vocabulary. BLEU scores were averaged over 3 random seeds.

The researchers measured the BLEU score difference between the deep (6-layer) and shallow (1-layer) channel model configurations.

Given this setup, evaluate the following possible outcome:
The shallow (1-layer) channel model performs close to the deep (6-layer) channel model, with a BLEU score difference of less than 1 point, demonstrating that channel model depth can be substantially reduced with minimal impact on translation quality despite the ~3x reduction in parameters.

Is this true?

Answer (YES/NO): NO